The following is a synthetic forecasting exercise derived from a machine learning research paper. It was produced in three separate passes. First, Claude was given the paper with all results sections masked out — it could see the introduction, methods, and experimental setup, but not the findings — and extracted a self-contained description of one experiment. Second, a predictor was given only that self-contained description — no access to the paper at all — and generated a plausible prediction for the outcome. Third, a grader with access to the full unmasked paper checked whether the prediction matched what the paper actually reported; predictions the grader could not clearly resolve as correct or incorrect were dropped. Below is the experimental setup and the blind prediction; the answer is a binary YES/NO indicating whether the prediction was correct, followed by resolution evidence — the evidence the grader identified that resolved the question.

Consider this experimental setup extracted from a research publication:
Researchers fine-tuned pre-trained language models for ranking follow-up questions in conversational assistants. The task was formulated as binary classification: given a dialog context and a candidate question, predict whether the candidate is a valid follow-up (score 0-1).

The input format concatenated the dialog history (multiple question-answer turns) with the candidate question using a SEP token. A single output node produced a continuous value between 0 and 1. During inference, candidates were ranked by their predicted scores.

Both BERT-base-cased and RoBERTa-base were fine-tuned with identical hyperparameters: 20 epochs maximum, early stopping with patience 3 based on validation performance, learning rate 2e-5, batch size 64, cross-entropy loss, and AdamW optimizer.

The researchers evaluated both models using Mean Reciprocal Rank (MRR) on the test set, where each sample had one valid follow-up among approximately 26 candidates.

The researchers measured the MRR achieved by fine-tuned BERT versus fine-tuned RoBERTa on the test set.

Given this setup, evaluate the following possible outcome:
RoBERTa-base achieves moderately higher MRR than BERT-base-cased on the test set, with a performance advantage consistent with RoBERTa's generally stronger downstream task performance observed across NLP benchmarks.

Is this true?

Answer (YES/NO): NO